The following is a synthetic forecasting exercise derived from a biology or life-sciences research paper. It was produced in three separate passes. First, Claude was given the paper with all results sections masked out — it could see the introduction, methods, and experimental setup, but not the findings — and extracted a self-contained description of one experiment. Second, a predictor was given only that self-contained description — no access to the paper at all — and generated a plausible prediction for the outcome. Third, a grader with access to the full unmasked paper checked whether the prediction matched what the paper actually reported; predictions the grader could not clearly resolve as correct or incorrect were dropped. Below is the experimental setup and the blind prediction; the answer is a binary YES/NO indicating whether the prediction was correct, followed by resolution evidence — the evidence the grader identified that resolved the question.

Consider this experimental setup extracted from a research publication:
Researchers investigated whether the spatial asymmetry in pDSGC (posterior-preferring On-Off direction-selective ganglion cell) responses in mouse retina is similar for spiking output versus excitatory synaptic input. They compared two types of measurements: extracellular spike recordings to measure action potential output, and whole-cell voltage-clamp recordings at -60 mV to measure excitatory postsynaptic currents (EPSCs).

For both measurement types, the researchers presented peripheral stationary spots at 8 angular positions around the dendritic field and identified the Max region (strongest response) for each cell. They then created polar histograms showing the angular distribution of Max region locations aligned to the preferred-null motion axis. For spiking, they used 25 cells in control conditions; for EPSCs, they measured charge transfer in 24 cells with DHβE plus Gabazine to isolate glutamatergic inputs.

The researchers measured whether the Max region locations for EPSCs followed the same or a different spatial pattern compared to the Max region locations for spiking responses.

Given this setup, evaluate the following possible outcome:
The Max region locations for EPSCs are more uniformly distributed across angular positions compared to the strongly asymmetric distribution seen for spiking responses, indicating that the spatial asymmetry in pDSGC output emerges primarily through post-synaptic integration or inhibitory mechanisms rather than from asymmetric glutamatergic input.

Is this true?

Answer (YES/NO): NO